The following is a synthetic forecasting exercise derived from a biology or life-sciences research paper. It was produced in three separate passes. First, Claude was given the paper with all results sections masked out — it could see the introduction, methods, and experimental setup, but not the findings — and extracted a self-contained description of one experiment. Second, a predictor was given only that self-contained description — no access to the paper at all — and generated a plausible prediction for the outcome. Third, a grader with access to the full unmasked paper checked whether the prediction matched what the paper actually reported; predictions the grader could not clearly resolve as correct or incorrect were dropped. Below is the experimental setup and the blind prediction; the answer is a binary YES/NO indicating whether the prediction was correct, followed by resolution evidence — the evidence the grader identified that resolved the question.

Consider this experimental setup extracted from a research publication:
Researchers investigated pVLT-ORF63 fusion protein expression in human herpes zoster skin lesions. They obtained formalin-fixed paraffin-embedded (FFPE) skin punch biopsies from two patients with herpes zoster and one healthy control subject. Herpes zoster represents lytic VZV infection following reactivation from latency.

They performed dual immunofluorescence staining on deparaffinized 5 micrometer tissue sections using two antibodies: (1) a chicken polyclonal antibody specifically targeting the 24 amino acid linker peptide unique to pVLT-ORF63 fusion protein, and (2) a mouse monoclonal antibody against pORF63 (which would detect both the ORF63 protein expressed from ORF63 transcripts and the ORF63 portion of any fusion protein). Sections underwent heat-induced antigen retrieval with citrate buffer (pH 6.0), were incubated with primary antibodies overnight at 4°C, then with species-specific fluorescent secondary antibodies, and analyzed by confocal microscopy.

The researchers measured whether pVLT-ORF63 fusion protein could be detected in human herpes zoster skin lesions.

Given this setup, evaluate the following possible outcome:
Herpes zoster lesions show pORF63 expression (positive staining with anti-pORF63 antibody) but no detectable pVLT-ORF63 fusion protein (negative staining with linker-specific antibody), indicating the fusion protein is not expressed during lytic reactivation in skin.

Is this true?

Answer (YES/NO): NO